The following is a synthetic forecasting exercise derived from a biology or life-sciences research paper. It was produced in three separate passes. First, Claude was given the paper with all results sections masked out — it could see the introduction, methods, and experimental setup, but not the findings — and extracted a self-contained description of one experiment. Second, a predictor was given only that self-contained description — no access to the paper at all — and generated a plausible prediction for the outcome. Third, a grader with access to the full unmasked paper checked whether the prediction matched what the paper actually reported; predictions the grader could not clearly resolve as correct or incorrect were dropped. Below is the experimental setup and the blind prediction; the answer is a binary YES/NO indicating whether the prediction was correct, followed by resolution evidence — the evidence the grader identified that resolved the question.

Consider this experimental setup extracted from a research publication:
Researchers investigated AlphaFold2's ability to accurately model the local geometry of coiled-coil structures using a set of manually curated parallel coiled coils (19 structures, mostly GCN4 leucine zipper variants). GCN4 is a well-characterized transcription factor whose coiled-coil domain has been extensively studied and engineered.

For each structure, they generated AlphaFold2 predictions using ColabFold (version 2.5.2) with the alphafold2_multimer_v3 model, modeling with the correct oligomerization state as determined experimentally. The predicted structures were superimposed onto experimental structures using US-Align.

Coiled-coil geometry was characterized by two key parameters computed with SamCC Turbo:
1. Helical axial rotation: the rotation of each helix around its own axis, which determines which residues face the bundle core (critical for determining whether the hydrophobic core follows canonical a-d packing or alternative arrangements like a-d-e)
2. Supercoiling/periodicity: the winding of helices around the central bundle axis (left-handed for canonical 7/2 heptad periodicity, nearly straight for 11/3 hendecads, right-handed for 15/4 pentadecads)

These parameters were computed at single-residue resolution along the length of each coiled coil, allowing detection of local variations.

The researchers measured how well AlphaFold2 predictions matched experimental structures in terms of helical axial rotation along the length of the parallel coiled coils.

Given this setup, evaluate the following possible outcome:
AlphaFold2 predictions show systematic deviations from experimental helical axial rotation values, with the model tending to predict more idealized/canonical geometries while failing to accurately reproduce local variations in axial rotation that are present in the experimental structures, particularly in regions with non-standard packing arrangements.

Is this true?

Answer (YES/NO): NO